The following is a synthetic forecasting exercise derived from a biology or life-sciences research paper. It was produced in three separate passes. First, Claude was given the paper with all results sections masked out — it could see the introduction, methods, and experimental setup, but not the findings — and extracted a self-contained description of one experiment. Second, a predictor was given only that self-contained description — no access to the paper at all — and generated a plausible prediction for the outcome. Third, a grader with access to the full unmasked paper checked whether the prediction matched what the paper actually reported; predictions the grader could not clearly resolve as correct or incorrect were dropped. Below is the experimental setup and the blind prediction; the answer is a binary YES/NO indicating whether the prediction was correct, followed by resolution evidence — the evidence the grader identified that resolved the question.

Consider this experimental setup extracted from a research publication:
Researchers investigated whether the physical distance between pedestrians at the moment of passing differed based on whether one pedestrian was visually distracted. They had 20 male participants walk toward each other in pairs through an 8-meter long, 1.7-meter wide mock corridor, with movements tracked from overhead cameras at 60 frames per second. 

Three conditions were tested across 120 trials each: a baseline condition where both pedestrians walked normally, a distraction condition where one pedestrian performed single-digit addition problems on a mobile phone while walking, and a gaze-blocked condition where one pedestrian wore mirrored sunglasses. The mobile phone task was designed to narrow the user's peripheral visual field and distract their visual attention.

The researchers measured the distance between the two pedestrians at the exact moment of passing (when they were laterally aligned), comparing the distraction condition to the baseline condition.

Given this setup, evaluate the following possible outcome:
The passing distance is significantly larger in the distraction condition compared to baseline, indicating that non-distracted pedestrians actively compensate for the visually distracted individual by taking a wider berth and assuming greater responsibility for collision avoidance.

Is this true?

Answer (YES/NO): YES